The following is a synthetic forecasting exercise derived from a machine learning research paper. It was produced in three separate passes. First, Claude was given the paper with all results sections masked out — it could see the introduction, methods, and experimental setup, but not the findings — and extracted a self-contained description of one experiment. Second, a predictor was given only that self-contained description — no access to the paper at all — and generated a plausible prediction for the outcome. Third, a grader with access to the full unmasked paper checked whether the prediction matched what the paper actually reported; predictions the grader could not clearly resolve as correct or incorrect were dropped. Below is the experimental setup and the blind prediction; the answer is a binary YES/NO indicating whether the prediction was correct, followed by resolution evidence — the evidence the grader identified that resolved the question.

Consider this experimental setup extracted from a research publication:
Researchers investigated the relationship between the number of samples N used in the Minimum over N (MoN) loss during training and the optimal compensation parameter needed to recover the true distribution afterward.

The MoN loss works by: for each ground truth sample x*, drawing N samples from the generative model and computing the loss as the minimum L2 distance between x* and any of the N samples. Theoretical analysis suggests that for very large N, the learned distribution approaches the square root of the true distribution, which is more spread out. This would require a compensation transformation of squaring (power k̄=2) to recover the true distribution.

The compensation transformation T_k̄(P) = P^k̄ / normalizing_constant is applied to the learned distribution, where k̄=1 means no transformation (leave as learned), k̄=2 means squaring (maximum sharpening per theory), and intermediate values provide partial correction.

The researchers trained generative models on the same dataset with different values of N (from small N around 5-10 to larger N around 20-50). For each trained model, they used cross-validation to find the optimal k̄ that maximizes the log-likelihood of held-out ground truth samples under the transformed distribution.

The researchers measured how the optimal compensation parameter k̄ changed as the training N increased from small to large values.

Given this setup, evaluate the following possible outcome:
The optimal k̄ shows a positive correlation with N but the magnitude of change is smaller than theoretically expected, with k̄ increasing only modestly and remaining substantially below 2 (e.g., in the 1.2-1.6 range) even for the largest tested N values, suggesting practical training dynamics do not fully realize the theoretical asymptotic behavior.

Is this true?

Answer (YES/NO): NO